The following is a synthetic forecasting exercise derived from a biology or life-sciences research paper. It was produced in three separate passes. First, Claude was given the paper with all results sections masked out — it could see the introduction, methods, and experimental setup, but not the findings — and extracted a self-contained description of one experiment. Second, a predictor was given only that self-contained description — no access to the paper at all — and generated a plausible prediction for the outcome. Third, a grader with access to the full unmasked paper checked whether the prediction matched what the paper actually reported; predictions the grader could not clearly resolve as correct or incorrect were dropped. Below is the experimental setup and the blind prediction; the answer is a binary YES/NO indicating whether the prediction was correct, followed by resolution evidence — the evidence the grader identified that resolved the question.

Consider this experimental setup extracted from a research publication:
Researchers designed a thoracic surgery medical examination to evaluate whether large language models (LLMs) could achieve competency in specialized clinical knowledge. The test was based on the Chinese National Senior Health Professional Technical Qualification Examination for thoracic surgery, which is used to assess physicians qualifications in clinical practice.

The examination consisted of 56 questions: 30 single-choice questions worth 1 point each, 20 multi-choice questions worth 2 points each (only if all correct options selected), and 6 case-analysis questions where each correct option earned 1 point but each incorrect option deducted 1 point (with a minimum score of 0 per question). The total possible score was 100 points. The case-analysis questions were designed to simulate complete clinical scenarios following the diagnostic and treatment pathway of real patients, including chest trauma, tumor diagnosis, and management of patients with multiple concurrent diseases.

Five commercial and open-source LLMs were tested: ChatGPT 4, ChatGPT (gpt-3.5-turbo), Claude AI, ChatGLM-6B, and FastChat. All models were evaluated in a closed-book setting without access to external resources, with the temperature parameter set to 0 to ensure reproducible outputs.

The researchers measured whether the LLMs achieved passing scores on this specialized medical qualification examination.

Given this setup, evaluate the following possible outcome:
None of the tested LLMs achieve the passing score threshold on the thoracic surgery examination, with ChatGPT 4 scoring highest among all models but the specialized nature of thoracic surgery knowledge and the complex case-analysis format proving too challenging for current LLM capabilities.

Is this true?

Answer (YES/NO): NO